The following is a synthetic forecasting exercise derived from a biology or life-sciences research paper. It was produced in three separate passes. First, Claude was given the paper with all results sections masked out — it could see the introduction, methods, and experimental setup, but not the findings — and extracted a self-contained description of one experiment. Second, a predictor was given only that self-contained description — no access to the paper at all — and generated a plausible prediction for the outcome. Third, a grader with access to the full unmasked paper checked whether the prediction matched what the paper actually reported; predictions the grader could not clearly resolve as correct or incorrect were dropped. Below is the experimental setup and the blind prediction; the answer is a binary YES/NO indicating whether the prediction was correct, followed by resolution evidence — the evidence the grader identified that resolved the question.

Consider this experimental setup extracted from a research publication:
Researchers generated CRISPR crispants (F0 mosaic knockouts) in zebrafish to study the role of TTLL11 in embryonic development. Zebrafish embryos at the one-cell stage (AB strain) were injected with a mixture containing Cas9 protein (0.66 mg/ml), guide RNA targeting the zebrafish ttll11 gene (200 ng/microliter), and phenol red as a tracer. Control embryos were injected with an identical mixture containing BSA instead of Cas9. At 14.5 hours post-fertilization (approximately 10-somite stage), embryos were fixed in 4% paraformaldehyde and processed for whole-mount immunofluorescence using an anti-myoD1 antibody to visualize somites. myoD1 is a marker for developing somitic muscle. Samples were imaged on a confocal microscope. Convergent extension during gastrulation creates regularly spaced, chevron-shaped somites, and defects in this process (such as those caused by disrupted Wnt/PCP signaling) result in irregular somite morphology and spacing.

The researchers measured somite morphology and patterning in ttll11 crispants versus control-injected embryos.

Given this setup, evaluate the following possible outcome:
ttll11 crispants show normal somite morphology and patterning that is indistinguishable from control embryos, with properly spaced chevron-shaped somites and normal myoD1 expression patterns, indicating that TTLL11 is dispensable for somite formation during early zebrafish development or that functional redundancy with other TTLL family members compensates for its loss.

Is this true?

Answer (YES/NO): YES